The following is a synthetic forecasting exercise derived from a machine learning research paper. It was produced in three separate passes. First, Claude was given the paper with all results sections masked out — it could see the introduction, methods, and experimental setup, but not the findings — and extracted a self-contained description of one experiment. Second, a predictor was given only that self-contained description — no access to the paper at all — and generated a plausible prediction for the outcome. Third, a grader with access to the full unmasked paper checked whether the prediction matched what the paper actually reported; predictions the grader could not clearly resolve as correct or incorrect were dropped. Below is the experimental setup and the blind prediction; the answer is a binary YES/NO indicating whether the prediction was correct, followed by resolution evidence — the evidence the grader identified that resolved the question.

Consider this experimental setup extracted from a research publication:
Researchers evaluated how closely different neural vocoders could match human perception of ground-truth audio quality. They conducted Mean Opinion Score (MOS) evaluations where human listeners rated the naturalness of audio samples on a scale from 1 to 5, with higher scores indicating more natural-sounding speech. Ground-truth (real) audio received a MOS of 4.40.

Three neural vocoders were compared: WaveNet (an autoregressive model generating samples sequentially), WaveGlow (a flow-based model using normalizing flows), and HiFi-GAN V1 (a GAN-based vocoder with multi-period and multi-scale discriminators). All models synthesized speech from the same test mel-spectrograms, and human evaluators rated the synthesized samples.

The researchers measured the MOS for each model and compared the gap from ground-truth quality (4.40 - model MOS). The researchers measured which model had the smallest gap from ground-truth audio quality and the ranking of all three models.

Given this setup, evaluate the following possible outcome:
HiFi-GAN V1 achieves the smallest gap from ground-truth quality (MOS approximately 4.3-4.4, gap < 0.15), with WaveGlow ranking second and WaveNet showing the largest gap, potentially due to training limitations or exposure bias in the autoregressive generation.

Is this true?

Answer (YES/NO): NO